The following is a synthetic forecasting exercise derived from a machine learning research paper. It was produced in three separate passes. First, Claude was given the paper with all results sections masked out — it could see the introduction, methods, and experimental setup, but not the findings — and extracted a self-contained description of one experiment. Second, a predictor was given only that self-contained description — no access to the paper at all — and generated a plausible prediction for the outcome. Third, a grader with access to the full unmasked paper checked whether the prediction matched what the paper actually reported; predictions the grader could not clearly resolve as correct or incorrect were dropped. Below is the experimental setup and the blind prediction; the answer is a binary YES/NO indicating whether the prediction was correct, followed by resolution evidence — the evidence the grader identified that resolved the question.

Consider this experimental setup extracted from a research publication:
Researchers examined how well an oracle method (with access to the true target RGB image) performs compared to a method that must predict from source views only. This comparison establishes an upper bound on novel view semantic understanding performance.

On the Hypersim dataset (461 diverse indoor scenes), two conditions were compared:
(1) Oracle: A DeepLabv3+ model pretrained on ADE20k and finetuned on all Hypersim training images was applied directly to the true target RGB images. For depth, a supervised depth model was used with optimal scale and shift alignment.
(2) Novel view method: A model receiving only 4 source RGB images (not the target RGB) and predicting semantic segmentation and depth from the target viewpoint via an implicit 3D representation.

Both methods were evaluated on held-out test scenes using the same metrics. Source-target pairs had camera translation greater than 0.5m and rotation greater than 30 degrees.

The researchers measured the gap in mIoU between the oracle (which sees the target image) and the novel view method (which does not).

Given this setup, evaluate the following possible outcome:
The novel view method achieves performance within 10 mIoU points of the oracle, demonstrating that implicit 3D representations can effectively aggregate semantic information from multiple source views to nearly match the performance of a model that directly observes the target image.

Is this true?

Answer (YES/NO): NO